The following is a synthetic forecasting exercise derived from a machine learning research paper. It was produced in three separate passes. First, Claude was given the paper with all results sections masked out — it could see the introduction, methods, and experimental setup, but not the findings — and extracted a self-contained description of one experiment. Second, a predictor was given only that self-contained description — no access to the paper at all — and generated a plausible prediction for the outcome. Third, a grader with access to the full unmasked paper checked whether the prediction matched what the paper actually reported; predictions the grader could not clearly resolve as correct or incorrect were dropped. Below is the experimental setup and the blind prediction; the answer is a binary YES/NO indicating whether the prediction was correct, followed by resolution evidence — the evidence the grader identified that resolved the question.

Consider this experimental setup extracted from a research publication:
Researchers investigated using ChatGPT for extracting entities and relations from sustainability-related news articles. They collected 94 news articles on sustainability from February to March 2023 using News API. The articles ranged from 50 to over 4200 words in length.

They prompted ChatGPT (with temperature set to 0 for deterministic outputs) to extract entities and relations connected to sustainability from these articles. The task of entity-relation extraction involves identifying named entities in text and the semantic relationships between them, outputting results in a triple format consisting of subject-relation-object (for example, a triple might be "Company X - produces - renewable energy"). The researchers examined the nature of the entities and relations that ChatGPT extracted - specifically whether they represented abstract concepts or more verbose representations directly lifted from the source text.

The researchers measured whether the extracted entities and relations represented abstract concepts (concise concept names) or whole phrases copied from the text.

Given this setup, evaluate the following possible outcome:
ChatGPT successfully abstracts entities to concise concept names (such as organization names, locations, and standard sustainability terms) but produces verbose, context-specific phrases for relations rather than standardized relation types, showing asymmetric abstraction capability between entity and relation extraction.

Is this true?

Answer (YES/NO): NO